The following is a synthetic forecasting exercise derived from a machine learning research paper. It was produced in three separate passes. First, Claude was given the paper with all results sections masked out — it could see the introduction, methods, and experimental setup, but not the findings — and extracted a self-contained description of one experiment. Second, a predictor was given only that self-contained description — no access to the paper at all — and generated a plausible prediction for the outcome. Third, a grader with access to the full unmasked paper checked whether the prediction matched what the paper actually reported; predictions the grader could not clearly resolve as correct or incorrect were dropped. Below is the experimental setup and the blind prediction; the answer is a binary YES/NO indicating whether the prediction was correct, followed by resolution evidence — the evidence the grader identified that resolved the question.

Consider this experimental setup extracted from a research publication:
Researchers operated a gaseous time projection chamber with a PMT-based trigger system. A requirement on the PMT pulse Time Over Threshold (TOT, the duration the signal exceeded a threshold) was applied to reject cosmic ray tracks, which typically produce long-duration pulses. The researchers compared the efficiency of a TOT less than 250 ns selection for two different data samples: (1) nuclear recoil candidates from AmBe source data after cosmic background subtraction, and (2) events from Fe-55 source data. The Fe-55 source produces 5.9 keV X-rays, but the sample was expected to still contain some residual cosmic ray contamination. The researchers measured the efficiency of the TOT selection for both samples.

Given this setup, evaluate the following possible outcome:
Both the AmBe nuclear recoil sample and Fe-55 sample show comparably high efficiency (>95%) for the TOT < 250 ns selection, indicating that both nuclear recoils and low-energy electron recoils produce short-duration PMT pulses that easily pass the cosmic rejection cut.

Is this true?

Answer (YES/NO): NO